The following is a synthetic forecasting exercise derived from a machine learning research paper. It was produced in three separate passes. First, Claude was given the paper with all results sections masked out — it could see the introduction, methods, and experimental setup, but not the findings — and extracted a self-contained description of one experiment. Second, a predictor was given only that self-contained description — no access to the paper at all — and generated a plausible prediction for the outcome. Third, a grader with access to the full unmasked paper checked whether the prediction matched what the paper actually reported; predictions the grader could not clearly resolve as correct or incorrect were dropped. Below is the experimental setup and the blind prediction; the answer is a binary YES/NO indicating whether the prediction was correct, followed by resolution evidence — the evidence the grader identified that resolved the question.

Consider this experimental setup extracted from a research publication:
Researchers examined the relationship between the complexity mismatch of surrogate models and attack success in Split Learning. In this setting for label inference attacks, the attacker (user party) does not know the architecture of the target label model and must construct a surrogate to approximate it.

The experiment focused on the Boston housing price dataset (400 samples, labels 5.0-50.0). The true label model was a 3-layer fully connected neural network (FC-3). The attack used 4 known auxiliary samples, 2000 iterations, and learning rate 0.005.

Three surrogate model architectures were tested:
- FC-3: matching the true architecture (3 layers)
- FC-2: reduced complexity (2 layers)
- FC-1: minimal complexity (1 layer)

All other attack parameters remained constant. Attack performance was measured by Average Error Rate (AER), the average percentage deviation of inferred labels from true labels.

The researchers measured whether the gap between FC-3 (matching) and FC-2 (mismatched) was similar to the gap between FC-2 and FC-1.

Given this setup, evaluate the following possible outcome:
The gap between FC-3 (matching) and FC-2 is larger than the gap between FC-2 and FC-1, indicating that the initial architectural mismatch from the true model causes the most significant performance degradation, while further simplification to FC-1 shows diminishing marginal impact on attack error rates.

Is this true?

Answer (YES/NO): NO